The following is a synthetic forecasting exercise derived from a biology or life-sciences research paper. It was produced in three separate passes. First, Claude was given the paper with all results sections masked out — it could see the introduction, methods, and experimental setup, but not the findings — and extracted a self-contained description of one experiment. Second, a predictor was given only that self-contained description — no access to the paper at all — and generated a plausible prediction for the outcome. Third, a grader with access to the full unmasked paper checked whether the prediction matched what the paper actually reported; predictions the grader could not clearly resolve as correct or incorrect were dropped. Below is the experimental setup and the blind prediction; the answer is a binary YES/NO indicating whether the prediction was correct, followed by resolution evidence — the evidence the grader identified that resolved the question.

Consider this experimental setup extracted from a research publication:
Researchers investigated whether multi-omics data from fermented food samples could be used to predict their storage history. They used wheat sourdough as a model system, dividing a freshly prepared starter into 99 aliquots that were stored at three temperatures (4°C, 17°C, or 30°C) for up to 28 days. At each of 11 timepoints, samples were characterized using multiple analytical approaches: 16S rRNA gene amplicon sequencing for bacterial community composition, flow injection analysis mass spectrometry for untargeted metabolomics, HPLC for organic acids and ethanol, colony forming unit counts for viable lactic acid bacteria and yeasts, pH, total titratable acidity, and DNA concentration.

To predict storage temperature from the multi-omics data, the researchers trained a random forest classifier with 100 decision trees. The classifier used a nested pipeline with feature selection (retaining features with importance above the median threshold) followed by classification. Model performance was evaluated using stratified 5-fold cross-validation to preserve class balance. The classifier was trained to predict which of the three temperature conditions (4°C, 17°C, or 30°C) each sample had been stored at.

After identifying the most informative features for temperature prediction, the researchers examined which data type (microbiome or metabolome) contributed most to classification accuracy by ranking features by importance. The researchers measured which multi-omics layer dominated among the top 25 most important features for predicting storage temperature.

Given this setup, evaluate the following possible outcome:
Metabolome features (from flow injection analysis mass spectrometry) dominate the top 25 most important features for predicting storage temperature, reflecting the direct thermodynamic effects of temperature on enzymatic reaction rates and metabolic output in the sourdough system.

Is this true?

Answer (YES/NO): YES